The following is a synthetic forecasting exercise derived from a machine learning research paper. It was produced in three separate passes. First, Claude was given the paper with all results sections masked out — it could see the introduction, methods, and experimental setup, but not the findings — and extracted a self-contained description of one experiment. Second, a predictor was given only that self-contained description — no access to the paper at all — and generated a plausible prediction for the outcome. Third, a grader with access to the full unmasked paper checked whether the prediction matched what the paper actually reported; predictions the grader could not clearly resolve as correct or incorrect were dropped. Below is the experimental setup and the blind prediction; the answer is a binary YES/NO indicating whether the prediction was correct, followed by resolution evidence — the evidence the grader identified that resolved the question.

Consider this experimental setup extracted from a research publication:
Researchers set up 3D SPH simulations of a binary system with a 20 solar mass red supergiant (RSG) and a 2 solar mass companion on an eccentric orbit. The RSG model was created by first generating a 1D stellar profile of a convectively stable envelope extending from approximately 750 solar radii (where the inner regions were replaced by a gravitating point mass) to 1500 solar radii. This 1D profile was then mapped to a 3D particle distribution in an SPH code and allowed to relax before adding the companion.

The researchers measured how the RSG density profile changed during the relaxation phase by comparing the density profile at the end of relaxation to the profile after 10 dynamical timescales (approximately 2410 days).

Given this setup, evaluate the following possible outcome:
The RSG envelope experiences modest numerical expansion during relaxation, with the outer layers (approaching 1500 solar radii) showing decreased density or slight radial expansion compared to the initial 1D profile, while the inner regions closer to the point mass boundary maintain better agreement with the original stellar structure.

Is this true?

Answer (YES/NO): NO